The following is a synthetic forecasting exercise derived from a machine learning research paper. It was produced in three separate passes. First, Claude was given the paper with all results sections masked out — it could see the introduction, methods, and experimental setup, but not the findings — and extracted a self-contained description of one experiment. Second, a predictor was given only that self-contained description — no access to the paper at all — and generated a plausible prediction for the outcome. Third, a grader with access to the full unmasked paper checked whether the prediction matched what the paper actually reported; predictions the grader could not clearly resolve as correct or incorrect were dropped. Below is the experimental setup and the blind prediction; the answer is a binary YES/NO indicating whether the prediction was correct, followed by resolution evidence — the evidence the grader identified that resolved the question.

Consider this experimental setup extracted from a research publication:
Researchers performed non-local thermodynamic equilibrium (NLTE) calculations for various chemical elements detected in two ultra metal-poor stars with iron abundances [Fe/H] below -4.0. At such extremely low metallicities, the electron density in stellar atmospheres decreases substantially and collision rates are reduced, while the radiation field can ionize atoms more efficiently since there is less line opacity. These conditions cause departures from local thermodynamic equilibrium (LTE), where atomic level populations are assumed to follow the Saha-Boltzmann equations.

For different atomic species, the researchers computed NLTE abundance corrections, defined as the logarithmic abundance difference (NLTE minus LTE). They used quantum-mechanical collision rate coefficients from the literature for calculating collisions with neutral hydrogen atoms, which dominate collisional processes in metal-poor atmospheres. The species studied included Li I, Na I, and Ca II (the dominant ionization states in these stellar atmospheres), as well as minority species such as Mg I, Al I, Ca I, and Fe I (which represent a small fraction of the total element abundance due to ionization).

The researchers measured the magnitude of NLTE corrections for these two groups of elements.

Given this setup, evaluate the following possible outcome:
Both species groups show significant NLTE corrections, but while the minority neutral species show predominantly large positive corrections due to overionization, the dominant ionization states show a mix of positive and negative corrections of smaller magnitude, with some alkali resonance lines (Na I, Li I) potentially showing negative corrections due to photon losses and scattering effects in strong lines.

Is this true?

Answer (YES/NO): NO